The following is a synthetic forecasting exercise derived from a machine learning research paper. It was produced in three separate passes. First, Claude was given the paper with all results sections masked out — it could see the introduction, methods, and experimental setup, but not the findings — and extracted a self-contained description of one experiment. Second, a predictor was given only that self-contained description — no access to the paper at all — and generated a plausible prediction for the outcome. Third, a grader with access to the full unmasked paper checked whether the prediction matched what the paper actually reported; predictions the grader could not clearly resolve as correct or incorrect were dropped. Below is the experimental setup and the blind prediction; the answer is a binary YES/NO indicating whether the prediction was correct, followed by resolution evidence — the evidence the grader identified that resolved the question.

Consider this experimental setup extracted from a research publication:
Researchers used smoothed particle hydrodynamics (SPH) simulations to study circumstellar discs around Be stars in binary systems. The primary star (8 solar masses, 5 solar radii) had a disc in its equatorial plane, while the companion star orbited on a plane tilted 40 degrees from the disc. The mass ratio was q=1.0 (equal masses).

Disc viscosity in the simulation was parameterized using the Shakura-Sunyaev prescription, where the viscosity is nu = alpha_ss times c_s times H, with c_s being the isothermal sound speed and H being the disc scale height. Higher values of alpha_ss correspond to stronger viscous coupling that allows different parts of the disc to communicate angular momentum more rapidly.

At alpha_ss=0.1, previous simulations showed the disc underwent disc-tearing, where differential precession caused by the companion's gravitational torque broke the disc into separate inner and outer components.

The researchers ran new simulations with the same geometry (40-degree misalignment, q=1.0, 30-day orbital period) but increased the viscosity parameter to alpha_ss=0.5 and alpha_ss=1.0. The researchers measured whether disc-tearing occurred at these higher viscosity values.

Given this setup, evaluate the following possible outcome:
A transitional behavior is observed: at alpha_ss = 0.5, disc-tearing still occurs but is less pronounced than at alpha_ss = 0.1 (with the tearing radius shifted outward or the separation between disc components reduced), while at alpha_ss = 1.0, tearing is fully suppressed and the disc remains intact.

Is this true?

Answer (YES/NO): NO